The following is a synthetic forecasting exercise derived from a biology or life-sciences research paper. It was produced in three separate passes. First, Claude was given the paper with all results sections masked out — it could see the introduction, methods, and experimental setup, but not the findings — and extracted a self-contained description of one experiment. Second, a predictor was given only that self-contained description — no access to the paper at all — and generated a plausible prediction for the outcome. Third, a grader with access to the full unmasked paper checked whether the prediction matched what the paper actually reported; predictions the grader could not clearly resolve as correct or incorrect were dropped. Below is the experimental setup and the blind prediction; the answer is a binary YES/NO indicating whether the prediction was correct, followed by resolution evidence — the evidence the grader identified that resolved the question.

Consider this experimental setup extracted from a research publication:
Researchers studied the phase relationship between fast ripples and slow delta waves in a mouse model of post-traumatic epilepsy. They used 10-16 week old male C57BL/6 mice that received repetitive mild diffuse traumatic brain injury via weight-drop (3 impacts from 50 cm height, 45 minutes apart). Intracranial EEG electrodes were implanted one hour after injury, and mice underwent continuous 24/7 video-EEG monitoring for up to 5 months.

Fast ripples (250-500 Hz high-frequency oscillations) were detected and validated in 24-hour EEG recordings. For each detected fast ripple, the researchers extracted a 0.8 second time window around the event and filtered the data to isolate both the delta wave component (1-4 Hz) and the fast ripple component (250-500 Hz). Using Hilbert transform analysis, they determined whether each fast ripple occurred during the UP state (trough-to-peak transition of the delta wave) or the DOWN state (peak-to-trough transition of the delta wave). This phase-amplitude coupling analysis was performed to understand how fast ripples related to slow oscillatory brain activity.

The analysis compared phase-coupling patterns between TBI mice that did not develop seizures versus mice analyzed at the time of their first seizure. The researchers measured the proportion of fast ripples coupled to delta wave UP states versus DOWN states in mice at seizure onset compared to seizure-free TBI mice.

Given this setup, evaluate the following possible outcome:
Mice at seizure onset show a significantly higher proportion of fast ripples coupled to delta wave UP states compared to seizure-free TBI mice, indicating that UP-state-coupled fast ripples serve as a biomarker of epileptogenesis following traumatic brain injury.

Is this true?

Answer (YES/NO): NO